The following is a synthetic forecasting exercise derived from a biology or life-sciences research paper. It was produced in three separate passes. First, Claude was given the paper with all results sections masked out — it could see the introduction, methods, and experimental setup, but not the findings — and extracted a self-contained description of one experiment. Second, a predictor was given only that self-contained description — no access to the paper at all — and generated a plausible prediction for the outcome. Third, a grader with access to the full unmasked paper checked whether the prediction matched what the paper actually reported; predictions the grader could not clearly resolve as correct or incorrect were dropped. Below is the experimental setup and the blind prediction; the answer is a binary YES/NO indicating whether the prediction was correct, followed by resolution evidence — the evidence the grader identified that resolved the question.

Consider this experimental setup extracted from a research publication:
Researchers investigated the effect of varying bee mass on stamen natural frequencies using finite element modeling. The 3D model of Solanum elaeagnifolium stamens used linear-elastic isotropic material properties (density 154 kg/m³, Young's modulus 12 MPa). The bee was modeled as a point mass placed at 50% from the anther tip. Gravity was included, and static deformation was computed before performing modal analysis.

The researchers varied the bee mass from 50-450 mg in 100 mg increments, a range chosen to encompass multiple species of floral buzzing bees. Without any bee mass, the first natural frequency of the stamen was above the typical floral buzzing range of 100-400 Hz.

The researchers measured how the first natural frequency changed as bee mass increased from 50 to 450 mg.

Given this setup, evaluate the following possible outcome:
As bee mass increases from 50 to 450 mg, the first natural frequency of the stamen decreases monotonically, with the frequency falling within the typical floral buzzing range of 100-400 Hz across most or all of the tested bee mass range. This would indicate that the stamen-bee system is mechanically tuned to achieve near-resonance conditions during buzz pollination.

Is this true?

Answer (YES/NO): NO